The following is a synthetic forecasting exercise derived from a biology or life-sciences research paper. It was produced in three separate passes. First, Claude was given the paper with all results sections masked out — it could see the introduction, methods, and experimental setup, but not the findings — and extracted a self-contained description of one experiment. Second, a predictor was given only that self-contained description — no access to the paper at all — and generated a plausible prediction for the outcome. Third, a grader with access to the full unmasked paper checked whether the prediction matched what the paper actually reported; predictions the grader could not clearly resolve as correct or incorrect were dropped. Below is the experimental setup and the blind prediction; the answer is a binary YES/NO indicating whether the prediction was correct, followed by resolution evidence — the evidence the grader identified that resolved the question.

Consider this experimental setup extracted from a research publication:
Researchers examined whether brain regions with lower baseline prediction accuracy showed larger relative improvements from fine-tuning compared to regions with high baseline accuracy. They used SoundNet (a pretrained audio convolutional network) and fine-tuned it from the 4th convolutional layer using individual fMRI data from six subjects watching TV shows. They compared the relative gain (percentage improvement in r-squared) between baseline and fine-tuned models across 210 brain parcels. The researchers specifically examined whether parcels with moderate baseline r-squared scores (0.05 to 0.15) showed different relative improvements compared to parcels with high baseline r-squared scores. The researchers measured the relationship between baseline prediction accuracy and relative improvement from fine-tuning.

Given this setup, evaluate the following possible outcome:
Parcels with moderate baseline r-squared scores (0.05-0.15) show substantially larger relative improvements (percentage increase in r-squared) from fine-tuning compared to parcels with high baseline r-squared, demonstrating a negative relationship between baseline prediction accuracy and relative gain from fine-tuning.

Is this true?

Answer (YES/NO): YES